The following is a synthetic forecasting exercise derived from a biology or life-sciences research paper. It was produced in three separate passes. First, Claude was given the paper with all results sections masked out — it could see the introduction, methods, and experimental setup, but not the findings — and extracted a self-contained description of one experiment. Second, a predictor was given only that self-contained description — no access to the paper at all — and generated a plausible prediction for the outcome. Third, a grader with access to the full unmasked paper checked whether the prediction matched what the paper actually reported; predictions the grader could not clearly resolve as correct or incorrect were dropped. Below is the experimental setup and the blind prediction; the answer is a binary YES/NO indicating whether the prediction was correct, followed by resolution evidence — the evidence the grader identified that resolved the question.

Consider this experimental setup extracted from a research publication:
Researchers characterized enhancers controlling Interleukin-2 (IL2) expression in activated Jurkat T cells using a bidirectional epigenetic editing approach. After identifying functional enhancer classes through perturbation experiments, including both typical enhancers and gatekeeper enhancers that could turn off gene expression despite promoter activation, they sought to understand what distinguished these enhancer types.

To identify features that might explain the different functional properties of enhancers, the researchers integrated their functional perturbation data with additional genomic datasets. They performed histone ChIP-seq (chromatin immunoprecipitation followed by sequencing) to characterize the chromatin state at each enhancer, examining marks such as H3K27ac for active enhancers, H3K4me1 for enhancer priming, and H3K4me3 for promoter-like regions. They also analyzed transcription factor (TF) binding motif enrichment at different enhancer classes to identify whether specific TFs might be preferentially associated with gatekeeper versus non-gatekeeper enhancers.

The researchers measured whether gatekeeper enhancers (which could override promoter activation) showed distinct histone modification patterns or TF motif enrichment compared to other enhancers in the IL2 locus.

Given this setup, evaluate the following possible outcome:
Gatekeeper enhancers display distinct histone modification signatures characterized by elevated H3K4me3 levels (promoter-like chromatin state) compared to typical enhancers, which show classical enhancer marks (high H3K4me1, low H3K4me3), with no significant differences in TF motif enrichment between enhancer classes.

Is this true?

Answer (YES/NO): NO